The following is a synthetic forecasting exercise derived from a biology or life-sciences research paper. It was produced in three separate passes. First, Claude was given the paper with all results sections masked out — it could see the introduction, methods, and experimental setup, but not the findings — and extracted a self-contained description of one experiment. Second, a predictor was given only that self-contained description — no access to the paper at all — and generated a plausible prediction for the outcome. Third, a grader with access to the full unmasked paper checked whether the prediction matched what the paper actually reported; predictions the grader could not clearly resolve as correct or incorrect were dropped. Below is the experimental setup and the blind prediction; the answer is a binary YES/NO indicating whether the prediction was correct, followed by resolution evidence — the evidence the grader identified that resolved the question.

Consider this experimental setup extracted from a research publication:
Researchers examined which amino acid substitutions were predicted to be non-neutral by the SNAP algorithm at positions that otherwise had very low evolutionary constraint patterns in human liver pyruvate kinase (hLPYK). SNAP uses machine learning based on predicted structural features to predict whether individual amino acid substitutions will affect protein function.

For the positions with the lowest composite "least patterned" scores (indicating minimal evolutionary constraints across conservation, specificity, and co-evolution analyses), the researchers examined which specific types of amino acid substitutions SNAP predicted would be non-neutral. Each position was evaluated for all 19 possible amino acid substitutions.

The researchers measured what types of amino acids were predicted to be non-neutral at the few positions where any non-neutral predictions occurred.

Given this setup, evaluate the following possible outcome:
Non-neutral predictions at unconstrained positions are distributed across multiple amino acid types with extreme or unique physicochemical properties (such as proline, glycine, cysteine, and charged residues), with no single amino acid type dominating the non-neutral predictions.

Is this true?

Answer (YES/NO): NO